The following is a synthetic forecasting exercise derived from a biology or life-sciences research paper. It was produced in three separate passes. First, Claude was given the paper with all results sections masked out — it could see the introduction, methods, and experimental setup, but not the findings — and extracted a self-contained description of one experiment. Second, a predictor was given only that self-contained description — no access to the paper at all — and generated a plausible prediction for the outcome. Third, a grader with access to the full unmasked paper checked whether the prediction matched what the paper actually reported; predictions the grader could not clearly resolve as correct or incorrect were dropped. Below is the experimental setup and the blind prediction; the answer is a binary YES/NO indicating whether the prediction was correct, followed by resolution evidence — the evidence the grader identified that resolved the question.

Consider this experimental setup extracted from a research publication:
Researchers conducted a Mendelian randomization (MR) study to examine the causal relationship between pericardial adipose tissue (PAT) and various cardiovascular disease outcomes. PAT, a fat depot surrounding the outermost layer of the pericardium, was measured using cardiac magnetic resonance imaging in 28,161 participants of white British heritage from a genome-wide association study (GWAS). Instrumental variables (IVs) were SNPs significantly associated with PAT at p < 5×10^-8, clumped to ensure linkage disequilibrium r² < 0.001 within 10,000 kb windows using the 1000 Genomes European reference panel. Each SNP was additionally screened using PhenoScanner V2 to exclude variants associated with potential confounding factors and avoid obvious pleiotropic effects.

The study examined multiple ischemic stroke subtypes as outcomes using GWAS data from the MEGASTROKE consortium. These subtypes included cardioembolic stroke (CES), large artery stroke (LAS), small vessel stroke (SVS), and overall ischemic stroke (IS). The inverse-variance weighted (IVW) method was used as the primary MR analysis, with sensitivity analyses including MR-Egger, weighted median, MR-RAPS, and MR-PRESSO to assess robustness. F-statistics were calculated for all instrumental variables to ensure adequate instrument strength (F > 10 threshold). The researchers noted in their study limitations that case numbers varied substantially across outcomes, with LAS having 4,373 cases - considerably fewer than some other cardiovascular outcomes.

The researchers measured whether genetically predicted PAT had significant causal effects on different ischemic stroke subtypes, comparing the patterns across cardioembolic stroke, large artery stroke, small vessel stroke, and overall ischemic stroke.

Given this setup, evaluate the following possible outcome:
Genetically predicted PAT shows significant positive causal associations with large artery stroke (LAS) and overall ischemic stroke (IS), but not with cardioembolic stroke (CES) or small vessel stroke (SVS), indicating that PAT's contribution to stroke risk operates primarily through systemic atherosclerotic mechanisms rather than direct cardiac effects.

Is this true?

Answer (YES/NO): NO